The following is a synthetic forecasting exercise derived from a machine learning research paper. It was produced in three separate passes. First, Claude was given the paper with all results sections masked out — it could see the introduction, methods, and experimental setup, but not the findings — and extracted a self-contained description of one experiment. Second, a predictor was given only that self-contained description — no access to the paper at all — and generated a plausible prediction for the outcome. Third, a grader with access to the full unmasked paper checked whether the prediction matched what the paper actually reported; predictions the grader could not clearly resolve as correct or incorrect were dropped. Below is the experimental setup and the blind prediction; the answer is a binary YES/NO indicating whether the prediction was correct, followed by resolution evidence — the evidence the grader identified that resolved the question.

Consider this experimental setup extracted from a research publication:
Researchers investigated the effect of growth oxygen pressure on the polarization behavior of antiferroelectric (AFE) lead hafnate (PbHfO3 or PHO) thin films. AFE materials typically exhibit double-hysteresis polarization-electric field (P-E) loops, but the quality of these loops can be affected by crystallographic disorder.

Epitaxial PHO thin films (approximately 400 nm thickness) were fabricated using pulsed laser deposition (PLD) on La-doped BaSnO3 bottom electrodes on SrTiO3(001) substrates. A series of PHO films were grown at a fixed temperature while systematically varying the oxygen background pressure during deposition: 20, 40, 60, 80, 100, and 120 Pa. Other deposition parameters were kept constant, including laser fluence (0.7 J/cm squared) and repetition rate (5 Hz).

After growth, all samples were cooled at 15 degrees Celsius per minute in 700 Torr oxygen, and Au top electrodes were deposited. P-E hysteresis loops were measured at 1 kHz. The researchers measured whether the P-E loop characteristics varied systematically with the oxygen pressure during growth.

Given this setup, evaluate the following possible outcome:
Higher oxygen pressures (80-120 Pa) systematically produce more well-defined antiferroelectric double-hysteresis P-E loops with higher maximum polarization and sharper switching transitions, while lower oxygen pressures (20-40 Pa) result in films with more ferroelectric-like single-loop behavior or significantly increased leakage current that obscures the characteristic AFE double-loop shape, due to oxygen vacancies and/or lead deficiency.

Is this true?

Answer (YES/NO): YES